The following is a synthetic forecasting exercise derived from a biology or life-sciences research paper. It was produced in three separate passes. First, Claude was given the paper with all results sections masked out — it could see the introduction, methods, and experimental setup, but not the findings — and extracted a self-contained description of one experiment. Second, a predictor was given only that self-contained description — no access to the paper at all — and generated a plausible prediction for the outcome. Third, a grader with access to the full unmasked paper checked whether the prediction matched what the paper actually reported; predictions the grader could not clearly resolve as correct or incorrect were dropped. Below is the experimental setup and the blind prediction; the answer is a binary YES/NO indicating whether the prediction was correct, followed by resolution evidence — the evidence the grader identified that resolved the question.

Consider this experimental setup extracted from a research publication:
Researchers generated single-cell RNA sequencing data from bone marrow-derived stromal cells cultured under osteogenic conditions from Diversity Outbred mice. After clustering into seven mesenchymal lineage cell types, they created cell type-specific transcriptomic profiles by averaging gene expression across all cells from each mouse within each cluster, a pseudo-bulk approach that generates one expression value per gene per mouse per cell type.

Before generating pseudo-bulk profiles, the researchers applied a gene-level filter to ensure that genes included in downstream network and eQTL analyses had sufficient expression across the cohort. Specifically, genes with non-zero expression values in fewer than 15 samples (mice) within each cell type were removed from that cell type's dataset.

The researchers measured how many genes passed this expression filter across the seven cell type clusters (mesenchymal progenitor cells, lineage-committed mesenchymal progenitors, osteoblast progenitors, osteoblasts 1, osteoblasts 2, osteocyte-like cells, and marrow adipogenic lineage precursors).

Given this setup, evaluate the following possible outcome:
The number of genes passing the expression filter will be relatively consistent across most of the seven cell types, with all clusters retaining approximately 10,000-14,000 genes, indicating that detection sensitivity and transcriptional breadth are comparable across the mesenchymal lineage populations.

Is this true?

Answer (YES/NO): NO